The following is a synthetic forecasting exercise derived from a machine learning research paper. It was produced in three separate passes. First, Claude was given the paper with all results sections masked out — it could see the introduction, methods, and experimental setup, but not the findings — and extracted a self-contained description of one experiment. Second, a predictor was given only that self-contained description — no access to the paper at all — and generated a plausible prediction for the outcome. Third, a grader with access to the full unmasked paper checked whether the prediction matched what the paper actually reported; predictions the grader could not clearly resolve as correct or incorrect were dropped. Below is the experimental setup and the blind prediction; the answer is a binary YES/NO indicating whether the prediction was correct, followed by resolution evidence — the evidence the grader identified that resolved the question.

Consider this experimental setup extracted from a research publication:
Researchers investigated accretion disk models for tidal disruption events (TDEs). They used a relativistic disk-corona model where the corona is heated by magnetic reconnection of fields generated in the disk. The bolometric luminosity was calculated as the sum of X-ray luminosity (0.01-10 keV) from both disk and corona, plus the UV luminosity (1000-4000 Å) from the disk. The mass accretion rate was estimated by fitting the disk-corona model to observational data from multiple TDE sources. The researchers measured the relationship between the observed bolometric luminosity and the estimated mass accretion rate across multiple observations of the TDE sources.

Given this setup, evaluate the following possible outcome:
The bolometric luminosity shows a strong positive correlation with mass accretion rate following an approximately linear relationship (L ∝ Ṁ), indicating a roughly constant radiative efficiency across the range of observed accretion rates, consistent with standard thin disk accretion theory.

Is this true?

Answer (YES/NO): YES